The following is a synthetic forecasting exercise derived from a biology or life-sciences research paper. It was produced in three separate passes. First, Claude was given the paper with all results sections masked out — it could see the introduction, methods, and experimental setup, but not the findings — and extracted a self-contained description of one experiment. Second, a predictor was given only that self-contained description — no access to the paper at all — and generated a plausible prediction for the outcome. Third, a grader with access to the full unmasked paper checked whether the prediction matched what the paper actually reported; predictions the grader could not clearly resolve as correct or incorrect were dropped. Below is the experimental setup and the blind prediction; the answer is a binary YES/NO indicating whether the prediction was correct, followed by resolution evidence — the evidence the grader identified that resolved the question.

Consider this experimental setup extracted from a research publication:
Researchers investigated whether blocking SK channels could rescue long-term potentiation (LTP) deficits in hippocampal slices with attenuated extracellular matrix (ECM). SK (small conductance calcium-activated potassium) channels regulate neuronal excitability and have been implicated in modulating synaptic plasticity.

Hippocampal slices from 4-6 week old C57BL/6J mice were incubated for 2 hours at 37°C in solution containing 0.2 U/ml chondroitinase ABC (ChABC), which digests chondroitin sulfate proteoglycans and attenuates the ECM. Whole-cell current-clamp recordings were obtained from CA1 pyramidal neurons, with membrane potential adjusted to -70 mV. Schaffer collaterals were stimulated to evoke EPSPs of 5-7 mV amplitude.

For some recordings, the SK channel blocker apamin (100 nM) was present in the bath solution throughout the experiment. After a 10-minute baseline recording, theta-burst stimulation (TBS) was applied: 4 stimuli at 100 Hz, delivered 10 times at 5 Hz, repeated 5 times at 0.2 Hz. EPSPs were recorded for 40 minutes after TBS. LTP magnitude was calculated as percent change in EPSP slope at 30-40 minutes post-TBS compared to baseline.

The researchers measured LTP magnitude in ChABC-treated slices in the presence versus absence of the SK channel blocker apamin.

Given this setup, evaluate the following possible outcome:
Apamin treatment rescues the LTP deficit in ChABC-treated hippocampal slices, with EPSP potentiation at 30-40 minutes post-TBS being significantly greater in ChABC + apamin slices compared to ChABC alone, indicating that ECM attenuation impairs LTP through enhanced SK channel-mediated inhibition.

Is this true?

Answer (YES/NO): YES